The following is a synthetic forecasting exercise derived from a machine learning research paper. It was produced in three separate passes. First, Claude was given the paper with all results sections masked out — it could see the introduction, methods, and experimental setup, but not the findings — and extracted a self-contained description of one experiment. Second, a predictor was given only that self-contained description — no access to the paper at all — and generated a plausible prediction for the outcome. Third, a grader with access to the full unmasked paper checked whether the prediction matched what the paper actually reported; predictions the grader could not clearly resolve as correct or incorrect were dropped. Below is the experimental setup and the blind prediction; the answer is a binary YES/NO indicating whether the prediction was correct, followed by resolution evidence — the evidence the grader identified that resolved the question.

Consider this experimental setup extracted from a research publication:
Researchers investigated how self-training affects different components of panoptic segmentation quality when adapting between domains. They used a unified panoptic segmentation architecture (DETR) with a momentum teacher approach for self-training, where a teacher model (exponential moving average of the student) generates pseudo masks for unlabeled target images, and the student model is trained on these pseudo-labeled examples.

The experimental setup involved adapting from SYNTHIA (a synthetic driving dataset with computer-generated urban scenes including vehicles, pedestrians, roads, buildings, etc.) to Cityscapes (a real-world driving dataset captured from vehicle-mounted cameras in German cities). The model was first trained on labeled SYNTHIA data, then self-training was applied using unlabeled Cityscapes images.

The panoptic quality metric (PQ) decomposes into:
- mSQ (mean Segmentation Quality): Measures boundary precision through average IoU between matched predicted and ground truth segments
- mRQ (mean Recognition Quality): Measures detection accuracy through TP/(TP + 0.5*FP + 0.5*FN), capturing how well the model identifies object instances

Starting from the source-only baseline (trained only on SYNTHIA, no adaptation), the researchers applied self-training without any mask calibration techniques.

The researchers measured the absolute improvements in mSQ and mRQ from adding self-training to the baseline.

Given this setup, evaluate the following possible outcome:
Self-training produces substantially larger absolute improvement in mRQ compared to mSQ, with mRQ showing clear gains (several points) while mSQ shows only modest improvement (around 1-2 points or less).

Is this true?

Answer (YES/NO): NO